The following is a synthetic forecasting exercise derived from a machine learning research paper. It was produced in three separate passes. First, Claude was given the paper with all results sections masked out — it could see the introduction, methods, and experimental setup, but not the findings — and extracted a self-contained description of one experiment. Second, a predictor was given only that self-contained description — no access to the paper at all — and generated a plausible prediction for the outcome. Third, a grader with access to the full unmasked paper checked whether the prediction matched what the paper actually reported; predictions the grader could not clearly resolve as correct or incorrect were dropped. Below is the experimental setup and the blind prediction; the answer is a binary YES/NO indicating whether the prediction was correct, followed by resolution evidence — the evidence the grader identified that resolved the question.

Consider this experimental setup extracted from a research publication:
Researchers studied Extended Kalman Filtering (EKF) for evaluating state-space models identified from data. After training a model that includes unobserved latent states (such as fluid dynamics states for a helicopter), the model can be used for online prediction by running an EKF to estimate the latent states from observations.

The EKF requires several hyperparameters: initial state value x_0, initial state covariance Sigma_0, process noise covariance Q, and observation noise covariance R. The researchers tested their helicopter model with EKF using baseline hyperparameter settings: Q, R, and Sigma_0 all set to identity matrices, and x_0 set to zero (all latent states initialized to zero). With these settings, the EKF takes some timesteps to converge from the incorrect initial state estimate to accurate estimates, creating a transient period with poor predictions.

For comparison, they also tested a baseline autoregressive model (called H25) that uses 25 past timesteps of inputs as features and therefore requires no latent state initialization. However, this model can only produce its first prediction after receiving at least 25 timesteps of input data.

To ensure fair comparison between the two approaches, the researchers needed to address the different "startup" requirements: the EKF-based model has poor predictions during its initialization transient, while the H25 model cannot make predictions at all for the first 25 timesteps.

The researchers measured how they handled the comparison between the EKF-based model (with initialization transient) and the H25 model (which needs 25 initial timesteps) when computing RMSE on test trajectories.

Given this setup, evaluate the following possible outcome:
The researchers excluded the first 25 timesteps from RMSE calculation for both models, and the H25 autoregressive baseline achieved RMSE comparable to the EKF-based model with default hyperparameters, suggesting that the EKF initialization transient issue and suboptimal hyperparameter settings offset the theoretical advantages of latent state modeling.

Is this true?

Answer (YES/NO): NO